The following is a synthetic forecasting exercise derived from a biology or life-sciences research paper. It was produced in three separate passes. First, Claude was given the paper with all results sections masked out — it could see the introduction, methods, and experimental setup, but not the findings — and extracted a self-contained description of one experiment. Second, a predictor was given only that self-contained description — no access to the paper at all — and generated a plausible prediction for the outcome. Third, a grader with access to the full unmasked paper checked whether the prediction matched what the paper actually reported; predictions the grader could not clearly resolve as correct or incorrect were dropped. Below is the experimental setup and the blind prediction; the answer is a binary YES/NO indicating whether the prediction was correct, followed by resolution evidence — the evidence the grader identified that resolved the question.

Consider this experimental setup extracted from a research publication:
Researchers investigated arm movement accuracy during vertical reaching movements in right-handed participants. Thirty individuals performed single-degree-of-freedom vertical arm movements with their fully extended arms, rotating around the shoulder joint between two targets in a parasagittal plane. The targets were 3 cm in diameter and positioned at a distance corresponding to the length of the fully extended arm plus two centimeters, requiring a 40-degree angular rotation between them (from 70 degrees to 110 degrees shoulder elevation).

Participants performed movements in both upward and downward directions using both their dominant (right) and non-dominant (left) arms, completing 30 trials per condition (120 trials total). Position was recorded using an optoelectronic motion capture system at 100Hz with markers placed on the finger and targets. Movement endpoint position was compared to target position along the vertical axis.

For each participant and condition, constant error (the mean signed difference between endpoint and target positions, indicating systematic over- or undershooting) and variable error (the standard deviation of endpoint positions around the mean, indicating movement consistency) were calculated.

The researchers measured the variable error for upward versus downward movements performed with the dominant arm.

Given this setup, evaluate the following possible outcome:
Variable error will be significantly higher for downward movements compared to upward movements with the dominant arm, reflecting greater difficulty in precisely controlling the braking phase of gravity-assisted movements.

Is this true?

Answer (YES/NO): YES